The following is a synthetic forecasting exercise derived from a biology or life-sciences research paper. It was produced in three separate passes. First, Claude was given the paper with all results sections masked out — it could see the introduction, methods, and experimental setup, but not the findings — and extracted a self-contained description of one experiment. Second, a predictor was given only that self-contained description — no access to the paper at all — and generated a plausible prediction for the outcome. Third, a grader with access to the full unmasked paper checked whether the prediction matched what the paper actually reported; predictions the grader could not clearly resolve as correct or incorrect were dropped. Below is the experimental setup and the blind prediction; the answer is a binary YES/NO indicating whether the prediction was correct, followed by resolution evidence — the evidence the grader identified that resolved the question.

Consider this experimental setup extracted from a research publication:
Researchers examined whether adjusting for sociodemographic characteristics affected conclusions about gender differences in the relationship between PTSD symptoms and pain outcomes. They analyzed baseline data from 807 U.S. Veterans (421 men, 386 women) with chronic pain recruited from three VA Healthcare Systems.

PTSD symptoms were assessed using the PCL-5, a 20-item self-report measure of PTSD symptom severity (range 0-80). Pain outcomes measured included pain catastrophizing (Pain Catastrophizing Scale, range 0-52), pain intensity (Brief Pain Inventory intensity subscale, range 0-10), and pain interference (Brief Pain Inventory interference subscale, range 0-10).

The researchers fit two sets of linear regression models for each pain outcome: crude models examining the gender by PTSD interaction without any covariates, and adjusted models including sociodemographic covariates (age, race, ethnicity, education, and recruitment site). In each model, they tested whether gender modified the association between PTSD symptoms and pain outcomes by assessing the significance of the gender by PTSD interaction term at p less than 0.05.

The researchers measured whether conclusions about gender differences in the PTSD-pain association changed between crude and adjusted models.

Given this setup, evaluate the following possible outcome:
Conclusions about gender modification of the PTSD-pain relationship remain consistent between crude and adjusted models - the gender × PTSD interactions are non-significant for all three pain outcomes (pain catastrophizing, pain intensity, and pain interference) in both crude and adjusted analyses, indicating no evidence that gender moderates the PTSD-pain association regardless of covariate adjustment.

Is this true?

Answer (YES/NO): YES